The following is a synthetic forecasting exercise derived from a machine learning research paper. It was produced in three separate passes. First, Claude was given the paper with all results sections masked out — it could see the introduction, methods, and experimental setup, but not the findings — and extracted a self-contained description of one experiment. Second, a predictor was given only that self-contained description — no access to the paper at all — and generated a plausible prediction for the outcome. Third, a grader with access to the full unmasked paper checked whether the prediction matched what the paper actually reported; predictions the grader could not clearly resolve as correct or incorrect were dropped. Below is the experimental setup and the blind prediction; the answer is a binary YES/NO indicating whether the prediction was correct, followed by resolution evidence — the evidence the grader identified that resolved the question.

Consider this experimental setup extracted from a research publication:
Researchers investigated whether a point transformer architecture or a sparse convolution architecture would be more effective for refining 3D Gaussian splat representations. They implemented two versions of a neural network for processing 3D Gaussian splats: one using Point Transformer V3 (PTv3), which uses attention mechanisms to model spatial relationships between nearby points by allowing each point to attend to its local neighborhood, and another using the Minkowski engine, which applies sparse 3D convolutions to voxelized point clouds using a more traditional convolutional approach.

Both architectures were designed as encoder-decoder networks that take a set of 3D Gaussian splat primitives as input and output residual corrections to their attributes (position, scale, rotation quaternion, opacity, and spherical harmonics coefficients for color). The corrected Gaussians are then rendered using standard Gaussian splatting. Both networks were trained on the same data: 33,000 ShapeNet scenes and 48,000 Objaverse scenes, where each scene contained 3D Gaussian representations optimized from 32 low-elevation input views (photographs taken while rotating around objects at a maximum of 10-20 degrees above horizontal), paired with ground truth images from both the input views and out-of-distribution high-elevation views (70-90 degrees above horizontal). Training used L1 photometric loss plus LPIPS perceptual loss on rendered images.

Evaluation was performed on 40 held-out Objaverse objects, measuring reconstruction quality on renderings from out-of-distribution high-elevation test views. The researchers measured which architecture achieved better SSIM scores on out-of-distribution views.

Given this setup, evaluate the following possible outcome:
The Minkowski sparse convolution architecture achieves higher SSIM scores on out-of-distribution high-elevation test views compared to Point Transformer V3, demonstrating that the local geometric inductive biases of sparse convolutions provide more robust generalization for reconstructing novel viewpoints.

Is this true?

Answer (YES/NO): NO